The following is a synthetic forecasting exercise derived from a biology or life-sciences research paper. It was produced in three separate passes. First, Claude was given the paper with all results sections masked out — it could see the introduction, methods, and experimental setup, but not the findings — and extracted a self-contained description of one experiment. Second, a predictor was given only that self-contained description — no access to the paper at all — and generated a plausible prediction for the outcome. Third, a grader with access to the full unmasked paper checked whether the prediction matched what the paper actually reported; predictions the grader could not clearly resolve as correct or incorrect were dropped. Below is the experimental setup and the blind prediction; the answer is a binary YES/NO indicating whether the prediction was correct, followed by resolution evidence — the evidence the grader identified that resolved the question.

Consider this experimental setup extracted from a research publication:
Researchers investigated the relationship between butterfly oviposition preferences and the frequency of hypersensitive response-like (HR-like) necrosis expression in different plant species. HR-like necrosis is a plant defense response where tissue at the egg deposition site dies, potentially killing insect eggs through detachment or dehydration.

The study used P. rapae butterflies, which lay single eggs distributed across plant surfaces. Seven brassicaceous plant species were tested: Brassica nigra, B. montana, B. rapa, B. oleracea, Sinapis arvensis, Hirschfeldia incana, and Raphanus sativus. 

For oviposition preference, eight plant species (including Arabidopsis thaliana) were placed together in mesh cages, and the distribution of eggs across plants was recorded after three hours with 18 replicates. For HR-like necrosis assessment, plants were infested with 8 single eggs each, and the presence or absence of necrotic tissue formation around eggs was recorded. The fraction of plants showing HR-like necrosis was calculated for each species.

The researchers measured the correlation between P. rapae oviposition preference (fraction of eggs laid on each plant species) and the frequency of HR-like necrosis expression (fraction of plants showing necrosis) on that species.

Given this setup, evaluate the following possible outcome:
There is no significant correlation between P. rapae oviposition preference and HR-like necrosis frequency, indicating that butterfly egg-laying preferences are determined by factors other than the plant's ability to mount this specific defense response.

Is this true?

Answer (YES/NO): NO